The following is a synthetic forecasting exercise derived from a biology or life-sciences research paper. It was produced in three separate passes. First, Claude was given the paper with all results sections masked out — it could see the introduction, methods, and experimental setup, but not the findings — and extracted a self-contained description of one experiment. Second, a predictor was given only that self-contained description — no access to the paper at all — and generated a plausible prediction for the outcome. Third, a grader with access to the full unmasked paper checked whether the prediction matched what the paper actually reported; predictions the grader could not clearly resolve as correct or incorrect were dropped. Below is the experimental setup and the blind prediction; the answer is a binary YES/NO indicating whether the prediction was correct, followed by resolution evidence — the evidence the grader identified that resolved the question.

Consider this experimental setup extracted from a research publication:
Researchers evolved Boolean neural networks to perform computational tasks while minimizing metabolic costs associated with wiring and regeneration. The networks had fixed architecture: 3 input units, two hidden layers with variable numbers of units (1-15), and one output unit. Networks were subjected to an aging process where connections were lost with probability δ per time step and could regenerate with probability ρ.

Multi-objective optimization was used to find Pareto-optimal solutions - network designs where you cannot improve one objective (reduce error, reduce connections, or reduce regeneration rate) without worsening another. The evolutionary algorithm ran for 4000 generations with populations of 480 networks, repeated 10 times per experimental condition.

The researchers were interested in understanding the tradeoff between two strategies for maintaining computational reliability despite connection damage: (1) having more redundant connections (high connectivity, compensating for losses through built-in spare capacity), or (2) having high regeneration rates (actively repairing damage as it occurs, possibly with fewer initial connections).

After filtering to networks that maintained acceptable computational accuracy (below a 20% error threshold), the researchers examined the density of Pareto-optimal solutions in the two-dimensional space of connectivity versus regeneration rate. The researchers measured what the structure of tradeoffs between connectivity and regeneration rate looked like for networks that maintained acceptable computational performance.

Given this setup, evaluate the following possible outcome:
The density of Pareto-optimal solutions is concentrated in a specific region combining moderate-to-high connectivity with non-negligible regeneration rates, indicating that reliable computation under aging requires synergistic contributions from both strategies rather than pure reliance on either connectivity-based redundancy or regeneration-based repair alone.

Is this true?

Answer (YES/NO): NO